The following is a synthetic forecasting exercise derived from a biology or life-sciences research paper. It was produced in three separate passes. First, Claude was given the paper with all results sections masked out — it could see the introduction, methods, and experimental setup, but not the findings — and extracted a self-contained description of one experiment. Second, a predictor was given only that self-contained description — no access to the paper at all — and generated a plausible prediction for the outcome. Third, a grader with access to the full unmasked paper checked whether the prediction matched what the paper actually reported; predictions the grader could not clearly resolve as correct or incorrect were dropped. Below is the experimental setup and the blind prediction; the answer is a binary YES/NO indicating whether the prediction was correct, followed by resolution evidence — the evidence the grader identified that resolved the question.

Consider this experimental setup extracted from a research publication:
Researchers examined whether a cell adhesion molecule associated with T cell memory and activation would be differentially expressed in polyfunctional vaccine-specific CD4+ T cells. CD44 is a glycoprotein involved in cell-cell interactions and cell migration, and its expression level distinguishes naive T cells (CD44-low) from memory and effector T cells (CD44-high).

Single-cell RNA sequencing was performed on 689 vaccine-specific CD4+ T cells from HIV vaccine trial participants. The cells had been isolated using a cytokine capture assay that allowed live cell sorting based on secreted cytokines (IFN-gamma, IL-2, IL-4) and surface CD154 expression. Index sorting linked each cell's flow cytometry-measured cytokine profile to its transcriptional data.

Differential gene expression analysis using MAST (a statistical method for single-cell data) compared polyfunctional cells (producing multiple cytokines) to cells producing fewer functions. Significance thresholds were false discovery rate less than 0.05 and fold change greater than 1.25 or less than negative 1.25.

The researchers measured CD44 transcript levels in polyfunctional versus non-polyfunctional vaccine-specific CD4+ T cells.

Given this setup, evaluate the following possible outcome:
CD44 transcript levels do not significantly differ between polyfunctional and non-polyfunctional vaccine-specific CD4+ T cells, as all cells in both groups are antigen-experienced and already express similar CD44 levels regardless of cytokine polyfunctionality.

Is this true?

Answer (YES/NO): NO